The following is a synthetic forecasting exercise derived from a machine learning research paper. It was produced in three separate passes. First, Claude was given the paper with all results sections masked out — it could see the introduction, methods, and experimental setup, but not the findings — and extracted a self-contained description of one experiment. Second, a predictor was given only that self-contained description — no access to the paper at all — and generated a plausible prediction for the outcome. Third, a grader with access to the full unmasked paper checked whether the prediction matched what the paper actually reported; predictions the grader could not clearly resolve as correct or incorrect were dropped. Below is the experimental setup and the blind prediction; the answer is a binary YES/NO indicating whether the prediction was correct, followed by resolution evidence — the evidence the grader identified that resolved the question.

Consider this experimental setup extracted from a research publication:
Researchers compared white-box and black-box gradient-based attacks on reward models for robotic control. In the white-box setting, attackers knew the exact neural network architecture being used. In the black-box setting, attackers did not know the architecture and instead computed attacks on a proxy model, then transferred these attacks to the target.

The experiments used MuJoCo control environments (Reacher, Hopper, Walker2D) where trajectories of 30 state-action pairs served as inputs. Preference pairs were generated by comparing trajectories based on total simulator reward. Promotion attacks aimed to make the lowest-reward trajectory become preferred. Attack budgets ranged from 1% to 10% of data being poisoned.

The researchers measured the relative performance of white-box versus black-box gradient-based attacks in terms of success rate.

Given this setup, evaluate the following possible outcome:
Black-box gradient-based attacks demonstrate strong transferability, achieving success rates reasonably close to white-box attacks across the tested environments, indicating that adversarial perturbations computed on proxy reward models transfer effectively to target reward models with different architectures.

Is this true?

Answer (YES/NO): YES